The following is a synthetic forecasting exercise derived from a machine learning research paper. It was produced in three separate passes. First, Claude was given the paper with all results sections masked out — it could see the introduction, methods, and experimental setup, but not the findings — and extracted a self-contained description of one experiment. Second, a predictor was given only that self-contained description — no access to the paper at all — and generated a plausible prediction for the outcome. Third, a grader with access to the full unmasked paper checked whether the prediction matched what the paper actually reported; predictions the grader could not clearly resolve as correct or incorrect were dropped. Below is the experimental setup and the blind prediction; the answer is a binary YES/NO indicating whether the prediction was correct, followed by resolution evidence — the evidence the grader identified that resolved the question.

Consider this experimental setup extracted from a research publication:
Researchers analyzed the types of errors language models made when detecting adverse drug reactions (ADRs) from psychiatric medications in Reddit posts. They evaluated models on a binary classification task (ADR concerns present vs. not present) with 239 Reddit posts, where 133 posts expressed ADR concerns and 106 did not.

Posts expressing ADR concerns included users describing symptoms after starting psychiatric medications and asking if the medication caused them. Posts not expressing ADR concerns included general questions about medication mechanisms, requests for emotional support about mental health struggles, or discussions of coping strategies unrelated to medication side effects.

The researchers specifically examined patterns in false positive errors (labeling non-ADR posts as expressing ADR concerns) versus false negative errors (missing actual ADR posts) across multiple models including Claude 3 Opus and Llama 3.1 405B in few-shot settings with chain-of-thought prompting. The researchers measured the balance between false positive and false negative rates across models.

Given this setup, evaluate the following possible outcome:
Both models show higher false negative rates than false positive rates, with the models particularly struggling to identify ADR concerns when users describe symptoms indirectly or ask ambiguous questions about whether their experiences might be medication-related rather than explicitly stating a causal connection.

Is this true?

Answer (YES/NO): NO